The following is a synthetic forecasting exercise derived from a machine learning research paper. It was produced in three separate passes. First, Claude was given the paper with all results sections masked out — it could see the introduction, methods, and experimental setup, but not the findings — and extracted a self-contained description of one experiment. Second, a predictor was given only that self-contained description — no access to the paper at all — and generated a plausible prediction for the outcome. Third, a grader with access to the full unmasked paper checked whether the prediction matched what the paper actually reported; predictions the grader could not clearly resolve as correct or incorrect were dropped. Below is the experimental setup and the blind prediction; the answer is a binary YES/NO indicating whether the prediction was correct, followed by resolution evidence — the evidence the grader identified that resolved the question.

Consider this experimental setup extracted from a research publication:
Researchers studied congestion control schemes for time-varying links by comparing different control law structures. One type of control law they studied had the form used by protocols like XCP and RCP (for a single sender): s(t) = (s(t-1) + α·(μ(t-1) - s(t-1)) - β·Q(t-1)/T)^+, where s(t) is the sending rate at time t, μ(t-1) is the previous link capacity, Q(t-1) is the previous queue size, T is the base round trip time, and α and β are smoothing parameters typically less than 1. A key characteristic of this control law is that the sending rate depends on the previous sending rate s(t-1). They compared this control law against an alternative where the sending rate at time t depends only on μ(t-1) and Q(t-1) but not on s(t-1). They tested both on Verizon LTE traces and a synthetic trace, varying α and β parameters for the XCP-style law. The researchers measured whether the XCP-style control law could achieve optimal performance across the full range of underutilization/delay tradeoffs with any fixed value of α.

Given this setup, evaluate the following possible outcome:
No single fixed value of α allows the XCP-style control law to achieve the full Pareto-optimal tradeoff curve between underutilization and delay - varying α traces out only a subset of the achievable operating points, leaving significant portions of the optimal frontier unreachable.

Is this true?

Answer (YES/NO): YES